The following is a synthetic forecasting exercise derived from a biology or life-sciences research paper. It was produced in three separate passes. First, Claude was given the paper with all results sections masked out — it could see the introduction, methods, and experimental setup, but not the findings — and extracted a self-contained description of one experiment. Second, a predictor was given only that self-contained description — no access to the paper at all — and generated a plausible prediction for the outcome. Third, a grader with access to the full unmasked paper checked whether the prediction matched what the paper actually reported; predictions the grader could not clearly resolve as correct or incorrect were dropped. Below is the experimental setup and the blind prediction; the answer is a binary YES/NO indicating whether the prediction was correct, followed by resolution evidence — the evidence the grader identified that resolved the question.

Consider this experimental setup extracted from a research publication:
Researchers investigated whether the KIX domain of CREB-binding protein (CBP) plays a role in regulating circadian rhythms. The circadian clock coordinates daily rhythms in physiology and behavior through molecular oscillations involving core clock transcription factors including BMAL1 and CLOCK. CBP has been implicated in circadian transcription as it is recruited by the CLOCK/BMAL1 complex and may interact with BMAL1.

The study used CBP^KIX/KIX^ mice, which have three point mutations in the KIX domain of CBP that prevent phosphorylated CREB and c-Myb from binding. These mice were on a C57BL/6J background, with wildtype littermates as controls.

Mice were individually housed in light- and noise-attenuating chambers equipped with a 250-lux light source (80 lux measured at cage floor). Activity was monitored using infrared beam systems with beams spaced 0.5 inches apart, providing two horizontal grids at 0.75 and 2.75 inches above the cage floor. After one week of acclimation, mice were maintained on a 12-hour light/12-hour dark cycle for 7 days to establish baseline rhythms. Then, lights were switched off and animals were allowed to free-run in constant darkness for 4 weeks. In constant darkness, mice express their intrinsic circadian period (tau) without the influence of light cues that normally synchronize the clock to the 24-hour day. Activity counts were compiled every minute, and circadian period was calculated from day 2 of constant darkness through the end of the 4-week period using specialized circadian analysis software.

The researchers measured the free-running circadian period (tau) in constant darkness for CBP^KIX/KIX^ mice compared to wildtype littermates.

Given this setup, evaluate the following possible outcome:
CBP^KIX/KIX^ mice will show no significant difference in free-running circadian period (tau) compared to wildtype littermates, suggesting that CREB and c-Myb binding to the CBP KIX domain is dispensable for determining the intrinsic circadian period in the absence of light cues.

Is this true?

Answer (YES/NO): NO